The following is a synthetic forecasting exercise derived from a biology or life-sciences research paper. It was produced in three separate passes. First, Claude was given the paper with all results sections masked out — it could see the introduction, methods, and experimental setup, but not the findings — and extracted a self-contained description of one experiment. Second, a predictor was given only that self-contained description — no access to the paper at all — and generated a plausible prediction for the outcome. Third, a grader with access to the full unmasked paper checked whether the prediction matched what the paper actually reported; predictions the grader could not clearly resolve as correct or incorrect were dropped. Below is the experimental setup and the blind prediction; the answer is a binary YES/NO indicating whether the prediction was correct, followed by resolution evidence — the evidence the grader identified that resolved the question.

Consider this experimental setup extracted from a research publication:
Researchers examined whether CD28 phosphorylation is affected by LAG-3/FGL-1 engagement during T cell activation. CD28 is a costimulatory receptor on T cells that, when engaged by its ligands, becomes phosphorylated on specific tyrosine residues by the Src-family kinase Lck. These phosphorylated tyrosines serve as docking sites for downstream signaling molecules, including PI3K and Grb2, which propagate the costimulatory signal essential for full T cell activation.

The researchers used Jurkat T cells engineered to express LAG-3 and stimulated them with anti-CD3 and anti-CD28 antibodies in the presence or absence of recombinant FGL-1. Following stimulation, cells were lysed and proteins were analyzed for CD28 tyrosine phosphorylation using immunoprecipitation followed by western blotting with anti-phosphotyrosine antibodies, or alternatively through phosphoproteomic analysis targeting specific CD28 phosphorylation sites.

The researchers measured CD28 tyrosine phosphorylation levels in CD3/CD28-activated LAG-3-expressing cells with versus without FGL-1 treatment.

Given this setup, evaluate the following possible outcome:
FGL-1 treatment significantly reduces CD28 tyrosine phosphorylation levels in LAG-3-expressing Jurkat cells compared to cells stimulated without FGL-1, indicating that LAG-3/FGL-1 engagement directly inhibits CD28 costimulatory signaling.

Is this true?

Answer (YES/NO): YES